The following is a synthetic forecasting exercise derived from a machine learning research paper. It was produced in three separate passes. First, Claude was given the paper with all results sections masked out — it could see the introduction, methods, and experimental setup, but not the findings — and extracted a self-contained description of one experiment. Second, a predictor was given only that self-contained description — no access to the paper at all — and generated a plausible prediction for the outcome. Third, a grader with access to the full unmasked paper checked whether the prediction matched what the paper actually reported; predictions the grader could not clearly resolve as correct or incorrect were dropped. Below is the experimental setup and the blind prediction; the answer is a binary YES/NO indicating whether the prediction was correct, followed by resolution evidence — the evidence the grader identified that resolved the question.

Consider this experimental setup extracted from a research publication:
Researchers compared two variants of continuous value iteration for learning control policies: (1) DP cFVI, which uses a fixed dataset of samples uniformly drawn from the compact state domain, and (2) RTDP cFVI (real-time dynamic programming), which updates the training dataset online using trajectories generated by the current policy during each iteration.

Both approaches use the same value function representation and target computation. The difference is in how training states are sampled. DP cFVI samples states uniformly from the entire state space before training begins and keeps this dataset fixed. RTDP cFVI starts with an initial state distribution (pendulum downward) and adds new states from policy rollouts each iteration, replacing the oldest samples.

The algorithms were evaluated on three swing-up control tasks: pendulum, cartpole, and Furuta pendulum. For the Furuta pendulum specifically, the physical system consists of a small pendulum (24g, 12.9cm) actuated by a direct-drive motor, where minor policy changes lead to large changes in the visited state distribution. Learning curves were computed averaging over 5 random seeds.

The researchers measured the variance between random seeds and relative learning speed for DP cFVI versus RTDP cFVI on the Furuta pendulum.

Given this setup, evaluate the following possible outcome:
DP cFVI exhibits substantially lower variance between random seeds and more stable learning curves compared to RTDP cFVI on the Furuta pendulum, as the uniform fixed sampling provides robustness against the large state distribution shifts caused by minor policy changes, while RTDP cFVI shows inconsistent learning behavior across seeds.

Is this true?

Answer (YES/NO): YES